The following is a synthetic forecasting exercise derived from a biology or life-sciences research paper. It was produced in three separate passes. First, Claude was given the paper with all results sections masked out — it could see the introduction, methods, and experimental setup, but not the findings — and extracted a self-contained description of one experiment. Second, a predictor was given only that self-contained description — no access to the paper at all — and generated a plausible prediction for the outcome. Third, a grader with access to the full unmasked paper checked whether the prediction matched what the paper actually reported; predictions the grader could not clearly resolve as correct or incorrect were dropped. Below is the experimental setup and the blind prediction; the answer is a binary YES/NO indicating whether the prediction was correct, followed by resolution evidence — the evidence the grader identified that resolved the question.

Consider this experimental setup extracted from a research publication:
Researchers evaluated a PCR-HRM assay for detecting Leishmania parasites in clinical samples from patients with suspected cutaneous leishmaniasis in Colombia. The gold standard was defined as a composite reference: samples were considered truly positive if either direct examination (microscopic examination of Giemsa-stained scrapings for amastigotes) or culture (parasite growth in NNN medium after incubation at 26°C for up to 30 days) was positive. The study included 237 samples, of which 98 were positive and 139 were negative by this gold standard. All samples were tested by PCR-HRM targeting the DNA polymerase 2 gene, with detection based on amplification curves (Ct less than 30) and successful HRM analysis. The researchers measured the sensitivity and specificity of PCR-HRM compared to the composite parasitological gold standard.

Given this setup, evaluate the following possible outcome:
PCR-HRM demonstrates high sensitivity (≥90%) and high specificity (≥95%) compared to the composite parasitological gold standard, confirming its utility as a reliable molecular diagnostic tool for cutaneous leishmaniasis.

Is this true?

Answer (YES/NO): YES